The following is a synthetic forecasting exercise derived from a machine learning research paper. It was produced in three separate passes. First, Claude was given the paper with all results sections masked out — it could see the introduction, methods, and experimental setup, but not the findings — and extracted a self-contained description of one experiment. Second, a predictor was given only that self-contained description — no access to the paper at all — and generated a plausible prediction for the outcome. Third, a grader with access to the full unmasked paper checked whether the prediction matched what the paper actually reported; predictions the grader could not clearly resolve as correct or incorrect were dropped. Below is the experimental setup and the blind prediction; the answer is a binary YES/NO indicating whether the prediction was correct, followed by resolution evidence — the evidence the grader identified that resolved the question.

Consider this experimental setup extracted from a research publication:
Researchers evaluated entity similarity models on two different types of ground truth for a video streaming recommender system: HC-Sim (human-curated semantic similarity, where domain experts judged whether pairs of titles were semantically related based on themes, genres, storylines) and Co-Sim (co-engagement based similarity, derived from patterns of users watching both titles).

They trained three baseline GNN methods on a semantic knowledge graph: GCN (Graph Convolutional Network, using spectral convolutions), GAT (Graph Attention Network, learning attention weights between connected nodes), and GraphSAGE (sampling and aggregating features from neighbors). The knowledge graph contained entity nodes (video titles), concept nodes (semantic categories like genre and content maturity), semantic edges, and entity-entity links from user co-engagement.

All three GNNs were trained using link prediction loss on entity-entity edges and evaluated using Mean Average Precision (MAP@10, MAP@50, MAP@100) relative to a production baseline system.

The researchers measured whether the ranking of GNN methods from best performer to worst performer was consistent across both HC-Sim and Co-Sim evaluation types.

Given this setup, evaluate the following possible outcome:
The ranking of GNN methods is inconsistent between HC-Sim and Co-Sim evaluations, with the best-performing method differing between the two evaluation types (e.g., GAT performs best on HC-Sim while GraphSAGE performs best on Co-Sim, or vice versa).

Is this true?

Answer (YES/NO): NO